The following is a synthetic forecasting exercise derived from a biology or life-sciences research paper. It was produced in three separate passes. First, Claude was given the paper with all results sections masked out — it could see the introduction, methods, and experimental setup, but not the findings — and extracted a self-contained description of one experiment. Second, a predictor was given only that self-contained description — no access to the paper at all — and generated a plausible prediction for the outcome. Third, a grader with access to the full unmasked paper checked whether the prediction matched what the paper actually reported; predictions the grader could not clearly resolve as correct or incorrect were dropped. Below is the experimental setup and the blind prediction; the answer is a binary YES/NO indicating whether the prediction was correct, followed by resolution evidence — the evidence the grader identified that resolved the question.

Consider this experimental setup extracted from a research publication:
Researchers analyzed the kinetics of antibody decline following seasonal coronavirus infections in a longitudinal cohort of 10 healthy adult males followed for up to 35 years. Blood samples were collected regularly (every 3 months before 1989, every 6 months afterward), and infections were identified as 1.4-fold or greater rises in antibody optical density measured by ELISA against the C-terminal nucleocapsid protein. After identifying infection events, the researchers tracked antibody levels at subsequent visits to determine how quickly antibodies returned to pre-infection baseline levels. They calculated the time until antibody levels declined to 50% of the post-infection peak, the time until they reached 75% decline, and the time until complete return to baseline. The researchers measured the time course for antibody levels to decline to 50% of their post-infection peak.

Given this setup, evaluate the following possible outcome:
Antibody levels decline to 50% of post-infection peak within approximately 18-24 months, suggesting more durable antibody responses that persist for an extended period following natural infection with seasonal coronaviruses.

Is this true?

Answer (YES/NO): NO